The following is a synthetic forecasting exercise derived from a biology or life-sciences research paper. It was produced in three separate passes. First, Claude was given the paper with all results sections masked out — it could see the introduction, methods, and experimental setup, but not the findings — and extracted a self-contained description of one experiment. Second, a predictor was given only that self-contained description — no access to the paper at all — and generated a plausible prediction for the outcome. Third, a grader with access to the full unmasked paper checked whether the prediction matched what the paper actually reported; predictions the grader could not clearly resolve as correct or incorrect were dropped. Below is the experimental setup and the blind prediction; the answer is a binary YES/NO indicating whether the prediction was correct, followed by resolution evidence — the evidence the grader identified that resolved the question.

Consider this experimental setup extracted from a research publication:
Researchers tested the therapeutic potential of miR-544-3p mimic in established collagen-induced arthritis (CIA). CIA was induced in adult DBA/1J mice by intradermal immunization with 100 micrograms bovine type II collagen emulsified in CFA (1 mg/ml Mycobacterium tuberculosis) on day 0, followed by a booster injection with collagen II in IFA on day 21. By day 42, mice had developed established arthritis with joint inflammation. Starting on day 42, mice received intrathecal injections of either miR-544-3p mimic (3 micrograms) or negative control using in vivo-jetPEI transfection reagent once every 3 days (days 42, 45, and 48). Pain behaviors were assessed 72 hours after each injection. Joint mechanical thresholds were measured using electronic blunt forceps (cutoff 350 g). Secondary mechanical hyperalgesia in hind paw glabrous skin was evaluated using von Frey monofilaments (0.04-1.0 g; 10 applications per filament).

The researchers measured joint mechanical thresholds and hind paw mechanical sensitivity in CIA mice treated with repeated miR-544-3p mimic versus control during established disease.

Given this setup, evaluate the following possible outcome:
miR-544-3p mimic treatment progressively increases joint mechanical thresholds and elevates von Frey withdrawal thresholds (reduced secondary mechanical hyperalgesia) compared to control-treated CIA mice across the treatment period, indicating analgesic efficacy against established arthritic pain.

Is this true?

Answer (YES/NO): YES